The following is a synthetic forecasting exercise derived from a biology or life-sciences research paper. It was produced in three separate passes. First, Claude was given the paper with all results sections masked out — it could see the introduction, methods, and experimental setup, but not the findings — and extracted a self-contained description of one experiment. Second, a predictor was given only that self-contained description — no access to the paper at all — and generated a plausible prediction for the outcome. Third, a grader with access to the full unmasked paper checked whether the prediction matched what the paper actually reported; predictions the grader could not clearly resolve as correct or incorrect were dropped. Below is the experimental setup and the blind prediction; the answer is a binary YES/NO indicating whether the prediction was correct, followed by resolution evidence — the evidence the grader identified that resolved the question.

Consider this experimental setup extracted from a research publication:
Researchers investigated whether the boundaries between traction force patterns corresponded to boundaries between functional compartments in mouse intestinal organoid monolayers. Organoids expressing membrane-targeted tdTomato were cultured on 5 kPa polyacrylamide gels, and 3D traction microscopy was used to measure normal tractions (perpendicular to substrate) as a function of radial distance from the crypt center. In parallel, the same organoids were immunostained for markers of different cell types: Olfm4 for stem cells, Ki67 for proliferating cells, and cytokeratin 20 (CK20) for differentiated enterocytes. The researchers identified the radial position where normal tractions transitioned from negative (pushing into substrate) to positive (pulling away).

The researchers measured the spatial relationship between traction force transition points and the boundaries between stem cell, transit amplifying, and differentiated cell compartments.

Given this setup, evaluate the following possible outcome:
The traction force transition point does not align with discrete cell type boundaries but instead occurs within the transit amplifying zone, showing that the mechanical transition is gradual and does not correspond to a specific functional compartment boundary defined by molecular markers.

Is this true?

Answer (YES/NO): NO